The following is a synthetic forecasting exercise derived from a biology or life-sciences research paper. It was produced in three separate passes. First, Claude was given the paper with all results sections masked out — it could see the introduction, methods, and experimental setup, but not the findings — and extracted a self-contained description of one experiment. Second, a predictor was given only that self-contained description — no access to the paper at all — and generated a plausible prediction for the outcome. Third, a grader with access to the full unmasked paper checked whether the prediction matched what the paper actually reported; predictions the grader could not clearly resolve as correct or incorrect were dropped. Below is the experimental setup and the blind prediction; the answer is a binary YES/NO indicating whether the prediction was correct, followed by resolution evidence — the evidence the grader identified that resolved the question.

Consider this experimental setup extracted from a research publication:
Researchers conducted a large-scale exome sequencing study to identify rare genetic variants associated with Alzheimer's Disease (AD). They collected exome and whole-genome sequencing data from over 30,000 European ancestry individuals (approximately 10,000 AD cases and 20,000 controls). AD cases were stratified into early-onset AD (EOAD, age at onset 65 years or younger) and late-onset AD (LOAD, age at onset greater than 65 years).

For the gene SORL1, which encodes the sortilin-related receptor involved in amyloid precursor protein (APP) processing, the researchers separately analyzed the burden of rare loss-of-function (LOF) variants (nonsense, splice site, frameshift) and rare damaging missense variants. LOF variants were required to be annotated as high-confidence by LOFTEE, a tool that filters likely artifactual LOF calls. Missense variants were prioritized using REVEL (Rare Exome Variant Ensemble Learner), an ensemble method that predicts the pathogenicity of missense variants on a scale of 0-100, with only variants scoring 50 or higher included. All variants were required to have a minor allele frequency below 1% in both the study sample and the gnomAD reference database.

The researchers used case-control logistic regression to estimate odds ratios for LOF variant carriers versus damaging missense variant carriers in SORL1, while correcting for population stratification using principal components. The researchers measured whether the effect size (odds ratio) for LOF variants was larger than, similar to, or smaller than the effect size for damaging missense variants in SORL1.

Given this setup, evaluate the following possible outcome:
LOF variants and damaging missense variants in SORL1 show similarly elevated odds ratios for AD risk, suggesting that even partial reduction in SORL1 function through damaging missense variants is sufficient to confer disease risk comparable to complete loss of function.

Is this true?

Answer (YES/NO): NO